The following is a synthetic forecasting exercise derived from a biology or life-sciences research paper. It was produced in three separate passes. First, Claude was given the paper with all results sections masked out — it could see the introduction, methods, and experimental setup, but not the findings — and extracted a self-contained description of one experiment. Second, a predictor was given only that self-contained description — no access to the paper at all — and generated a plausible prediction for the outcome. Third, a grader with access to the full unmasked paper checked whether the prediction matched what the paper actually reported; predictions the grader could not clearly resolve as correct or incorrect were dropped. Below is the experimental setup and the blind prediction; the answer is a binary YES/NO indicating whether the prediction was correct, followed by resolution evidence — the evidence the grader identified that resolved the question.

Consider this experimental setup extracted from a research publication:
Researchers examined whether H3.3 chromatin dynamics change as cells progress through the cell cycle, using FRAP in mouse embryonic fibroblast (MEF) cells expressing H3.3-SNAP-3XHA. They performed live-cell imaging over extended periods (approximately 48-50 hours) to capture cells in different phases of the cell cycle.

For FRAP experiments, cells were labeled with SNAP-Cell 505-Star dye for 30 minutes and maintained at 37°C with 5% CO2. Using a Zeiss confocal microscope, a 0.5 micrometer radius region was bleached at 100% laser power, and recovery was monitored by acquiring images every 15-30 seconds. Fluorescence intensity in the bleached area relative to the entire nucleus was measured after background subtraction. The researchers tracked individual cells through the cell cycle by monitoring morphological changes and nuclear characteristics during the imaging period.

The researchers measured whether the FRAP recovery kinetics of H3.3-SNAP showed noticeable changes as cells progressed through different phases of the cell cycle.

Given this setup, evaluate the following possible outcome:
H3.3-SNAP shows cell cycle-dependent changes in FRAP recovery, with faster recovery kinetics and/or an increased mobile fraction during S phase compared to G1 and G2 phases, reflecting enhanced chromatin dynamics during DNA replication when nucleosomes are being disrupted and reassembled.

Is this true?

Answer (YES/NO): NO